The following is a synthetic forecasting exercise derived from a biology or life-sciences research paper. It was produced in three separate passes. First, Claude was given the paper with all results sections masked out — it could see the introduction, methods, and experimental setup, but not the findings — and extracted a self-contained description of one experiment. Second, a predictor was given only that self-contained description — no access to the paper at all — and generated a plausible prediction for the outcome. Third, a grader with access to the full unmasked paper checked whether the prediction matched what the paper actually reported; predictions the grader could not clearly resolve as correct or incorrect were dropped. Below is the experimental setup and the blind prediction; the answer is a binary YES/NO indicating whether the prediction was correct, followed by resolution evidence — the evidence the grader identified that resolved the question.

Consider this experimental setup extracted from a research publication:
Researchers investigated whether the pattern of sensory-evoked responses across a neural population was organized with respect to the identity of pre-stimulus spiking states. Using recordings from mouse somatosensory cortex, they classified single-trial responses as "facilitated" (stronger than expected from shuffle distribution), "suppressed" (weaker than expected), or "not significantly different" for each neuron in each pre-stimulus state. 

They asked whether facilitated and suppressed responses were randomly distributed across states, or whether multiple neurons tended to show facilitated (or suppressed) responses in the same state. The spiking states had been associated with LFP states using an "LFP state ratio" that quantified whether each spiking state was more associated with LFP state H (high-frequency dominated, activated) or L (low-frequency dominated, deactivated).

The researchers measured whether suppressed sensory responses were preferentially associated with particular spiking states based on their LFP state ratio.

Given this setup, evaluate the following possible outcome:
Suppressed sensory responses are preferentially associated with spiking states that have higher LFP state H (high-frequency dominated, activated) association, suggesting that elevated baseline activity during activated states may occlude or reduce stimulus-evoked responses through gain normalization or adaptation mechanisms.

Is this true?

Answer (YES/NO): YES